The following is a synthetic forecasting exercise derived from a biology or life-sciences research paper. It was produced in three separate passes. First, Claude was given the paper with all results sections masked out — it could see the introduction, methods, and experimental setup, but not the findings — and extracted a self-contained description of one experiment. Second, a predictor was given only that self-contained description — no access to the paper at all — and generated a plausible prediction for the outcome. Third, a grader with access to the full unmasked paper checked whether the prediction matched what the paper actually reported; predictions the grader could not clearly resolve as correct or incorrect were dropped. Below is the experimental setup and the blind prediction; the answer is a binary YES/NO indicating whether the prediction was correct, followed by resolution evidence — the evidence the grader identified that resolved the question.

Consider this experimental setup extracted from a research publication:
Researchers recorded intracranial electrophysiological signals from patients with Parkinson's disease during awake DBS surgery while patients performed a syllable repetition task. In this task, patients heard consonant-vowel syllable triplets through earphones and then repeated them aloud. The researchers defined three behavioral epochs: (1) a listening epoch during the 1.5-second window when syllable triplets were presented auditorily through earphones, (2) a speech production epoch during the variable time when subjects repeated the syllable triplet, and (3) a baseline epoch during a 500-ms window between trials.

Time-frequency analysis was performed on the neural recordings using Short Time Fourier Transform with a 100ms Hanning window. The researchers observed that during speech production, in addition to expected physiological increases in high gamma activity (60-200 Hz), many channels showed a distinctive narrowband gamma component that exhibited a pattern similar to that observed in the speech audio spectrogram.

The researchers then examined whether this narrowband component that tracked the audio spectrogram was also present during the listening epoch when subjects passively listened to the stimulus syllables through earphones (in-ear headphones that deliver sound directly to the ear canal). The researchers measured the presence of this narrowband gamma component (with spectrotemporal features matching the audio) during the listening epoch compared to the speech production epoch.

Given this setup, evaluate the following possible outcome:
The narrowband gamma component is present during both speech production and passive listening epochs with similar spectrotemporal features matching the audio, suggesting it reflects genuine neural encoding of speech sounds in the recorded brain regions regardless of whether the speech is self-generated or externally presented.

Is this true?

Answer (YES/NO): NO